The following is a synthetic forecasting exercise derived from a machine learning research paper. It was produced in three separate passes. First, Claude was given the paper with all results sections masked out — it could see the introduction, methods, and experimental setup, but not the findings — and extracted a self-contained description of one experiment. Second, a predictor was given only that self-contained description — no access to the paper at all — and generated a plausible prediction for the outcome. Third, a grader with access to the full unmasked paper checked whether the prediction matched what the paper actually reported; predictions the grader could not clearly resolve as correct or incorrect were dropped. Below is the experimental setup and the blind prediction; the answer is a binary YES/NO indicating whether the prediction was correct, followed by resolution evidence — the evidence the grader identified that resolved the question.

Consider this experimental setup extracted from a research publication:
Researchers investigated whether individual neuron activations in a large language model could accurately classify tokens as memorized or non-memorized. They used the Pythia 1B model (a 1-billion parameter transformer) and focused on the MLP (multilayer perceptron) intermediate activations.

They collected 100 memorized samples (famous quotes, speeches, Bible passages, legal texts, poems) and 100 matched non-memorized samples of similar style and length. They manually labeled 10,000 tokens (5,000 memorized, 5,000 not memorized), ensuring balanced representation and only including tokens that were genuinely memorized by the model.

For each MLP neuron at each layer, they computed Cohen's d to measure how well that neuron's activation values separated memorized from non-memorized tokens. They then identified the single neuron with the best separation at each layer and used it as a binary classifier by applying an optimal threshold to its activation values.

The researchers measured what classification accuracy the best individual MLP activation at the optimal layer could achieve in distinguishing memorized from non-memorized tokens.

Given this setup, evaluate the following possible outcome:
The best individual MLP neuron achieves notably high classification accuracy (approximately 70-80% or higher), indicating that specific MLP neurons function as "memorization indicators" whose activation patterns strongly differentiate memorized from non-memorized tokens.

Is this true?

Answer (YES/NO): YES